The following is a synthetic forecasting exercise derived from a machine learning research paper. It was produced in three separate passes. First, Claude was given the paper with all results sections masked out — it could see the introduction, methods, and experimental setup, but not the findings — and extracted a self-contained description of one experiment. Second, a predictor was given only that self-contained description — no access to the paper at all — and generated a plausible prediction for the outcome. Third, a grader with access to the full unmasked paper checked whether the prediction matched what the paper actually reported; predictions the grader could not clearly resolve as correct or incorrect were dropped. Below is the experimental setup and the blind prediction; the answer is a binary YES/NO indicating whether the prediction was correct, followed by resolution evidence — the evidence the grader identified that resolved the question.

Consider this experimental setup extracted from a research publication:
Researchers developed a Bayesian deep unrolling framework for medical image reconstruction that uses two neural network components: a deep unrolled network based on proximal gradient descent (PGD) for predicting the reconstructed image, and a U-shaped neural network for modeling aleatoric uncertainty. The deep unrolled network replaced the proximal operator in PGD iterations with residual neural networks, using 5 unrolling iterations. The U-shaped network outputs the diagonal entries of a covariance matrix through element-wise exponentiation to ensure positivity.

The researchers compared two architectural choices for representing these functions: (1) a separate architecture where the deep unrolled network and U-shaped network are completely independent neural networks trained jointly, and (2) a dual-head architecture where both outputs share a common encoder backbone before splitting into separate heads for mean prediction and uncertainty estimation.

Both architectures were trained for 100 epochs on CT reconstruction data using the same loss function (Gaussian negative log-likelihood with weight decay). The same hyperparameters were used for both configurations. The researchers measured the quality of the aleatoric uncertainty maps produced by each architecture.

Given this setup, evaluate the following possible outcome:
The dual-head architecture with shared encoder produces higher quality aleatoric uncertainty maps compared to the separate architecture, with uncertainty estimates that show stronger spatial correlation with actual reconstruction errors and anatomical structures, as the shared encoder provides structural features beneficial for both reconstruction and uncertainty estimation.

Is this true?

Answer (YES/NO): NO